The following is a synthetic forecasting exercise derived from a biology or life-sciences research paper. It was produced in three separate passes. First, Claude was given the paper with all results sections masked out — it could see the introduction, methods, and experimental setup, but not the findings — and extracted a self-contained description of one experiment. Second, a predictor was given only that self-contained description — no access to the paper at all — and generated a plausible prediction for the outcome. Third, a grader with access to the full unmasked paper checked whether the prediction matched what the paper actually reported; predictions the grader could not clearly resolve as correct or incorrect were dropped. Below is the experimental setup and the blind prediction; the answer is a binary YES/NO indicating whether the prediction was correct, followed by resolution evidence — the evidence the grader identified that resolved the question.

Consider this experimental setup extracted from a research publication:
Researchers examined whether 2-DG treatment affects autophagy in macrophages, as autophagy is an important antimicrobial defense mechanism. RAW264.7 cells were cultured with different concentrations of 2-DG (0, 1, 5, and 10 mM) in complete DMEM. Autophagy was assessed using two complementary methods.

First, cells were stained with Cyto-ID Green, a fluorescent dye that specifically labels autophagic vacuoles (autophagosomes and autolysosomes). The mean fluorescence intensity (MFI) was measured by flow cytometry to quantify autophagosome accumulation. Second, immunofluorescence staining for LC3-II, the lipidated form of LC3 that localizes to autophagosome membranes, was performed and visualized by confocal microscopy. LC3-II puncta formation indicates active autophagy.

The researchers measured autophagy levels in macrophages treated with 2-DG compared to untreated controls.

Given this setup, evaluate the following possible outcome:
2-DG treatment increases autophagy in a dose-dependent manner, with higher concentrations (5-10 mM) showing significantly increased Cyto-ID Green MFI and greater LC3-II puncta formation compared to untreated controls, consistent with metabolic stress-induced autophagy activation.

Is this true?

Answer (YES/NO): YES